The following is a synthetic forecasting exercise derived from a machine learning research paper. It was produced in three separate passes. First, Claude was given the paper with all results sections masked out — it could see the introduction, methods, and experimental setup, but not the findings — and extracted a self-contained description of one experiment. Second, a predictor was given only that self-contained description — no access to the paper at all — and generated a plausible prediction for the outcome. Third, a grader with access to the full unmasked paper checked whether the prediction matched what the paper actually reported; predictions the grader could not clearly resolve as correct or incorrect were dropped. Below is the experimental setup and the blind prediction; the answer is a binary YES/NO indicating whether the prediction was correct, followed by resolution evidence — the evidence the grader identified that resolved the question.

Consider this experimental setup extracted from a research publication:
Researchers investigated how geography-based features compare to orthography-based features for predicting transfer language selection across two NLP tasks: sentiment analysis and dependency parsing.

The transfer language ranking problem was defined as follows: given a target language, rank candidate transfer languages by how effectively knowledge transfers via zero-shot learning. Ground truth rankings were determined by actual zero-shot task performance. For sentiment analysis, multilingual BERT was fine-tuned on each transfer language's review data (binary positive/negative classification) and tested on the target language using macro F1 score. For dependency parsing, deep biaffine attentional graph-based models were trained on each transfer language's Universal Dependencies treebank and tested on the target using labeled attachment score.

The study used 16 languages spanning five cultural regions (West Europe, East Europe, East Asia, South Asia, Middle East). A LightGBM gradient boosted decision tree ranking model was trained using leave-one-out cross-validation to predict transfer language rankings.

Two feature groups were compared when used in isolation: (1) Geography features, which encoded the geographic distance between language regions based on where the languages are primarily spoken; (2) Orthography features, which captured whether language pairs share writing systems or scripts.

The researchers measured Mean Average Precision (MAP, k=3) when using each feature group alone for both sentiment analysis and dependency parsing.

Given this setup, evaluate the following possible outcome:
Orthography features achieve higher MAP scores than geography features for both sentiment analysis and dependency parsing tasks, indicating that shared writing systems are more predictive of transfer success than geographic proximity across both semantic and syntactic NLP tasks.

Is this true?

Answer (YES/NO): YES